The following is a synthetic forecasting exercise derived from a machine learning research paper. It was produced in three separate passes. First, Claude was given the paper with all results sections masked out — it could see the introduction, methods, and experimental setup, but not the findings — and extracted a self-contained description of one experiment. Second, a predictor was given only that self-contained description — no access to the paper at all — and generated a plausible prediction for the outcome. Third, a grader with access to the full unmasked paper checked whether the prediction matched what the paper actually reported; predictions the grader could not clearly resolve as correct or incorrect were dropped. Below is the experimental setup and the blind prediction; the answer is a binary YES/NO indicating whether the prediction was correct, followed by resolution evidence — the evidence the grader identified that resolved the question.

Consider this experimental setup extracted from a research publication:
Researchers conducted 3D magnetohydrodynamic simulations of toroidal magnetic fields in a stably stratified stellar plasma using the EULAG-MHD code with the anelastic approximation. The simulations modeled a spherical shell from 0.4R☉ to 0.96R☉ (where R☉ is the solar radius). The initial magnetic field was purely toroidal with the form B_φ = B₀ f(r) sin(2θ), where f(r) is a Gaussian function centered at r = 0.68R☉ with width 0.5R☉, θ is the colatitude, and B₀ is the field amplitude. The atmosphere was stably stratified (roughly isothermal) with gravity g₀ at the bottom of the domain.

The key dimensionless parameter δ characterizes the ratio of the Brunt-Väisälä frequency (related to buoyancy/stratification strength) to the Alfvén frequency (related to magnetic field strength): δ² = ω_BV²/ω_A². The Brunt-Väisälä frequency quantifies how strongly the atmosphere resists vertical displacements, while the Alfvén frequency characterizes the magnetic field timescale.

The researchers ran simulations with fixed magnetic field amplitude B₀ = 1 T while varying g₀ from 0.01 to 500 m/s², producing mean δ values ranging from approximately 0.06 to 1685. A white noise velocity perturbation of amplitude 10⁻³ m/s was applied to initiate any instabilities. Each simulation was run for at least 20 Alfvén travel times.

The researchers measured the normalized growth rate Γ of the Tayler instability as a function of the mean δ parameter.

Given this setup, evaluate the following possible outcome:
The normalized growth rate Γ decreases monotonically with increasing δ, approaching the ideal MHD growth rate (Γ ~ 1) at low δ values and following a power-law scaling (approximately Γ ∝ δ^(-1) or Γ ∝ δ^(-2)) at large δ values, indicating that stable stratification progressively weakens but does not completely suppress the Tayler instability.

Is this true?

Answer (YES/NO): NO